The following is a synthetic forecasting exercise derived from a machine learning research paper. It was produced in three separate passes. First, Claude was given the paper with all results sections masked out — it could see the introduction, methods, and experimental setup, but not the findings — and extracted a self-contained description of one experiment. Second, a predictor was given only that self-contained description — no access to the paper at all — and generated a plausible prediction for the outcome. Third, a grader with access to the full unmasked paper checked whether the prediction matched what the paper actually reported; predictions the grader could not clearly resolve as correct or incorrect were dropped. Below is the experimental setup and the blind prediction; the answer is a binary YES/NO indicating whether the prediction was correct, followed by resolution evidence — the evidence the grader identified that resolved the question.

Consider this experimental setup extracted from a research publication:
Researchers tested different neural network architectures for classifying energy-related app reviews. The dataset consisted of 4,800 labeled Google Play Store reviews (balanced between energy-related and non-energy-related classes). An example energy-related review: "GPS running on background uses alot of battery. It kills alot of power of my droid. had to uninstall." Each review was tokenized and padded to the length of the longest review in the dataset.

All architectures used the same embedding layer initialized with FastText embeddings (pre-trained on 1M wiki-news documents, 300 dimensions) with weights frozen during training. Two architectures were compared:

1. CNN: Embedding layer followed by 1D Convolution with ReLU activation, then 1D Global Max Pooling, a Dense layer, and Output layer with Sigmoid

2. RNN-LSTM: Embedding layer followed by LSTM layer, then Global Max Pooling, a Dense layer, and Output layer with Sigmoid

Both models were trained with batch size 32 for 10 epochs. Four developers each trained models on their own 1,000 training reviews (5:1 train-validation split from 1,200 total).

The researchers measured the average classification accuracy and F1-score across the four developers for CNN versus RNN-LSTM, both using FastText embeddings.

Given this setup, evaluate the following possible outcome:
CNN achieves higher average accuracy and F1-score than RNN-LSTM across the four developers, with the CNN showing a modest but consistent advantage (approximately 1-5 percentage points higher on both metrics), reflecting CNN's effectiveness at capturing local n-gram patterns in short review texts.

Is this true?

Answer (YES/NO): YES